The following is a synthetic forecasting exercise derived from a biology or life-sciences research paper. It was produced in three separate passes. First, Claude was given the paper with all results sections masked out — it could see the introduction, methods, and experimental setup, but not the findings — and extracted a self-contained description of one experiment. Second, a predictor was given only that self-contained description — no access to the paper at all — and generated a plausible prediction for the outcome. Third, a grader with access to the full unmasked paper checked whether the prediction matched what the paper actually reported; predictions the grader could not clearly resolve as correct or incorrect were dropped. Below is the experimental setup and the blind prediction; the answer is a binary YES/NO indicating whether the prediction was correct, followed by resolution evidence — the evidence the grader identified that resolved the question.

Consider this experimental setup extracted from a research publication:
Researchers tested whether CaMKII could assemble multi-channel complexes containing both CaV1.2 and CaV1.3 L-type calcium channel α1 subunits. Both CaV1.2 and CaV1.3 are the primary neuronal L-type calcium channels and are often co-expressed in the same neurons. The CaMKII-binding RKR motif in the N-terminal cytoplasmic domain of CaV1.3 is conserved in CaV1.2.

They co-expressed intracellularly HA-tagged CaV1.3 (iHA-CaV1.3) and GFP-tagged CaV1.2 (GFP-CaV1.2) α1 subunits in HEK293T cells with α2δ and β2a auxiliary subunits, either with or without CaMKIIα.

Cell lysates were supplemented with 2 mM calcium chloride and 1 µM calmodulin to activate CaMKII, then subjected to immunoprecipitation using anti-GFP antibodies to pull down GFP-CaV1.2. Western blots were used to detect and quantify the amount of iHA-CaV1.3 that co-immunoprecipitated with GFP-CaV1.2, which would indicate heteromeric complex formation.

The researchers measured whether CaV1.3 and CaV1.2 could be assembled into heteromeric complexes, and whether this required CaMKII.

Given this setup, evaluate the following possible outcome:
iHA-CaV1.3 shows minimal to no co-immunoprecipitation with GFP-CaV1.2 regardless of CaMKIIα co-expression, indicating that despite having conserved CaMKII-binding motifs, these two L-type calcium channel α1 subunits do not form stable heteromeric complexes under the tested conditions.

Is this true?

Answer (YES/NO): NO